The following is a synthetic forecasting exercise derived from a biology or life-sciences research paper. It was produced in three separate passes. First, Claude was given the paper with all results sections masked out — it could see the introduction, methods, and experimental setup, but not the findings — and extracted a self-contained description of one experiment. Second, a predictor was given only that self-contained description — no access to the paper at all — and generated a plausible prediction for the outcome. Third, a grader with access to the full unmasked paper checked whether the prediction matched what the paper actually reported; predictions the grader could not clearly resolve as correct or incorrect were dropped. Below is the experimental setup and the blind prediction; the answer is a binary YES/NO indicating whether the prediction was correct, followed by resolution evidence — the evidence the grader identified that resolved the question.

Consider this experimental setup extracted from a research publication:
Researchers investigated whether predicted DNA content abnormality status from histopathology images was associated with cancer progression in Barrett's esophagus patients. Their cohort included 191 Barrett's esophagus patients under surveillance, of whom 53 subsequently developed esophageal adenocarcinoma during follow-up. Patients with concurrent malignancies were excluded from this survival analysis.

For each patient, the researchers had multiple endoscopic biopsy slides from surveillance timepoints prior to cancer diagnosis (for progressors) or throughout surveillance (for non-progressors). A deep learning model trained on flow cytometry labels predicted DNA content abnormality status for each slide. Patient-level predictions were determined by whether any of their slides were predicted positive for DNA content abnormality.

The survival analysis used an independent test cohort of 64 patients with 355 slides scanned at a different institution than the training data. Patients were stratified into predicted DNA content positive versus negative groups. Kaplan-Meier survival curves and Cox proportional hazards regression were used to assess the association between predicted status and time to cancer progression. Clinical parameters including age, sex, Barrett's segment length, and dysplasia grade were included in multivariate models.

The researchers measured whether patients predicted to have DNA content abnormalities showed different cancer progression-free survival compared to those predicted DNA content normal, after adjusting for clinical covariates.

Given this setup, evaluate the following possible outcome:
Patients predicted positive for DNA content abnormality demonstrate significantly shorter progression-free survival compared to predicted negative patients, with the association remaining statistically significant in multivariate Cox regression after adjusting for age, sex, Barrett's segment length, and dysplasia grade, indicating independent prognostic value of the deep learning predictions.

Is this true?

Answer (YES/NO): NO